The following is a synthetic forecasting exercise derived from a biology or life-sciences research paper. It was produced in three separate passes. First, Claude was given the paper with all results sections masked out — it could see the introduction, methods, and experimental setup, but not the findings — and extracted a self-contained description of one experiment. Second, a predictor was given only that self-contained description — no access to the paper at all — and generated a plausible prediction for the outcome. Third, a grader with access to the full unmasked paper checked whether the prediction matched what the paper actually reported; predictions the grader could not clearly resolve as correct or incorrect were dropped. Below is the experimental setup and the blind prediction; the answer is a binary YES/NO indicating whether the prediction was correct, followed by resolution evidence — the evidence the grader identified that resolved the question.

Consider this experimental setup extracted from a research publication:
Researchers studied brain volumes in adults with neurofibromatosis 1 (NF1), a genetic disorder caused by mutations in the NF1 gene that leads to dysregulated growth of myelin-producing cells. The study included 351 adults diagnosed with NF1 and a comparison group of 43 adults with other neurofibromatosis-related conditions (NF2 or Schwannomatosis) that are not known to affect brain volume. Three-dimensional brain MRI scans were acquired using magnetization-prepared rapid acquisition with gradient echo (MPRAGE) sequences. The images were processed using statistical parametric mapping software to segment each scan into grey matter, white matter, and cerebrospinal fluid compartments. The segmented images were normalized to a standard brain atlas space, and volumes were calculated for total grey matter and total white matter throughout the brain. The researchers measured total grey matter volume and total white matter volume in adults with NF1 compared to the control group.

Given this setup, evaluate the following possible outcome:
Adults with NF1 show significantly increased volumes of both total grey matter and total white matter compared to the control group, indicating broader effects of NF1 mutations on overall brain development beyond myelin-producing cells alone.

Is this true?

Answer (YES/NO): NO